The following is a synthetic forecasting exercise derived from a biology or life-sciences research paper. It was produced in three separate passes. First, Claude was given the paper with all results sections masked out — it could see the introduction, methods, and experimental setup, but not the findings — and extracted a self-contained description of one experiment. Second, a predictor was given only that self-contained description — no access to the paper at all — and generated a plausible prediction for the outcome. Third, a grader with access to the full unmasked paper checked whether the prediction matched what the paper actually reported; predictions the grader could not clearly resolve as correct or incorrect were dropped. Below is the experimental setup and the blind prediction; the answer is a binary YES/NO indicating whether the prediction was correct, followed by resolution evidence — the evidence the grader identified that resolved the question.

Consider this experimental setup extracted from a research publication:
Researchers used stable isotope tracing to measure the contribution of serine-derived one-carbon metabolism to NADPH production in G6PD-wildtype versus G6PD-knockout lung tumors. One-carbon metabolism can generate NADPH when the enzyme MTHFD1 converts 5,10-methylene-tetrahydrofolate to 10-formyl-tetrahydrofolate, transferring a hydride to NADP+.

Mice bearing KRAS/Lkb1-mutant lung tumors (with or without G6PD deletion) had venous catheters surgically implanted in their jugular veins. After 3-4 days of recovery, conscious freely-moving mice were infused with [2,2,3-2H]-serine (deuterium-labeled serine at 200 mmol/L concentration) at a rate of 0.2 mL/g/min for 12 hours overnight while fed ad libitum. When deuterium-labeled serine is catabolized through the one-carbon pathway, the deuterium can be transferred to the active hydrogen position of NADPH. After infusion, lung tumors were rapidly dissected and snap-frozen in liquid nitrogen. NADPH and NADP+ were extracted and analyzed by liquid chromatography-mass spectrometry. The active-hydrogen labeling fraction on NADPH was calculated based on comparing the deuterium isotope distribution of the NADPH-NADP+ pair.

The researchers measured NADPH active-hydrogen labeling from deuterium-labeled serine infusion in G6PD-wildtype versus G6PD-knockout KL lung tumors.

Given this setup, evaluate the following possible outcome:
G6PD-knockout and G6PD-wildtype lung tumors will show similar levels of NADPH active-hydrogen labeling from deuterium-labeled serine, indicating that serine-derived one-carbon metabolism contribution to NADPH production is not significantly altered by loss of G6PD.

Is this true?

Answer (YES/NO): NO